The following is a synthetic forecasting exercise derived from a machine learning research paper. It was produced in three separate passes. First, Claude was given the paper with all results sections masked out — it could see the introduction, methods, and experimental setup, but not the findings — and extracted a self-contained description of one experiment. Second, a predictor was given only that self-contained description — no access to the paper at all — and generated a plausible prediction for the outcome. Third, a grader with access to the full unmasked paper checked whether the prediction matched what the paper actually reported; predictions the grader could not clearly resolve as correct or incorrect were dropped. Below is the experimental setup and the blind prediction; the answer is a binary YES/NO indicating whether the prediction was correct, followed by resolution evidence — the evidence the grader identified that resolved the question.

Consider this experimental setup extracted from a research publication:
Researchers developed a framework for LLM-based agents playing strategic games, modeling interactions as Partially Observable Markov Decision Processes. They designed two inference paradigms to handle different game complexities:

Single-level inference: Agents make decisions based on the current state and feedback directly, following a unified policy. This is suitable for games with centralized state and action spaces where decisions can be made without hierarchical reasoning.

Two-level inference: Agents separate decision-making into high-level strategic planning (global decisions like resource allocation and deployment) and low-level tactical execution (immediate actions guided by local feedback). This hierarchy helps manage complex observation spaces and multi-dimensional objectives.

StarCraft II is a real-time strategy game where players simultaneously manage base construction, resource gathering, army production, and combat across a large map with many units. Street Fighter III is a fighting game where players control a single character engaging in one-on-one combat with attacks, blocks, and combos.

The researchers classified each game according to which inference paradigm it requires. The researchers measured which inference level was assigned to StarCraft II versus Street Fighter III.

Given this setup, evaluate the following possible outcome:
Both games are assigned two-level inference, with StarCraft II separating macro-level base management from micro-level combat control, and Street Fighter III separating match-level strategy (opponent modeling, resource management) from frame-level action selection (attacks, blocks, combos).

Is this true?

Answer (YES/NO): NO